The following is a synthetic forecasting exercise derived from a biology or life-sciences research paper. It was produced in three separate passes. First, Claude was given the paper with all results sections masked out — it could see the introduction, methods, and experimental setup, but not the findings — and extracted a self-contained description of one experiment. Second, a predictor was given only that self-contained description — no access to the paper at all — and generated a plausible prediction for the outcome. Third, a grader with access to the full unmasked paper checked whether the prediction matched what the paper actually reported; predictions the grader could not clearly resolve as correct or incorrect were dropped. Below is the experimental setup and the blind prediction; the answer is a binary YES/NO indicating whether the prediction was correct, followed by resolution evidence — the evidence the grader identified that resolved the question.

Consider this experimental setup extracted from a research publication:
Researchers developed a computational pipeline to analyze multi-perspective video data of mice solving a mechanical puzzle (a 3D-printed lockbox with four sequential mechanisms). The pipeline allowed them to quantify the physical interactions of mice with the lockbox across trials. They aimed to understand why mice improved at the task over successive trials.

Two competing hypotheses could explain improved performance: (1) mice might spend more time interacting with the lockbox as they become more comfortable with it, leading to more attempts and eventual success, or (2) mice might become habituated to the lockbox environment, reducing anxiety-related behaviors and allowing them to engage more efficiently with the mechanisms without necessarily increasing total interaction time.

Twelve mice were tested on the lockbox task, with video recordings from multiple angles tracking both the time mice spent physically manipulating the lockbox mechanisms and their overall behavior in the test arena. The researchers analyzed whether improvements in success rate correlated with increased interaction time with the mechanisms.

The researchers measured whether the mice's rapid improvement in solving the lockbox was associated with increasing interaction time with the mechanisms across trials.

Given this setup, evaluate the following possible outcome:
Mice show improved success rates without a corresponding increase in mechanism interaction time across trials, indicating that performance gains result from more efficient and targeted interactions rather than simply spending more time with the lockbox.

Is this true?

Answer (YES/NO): NO